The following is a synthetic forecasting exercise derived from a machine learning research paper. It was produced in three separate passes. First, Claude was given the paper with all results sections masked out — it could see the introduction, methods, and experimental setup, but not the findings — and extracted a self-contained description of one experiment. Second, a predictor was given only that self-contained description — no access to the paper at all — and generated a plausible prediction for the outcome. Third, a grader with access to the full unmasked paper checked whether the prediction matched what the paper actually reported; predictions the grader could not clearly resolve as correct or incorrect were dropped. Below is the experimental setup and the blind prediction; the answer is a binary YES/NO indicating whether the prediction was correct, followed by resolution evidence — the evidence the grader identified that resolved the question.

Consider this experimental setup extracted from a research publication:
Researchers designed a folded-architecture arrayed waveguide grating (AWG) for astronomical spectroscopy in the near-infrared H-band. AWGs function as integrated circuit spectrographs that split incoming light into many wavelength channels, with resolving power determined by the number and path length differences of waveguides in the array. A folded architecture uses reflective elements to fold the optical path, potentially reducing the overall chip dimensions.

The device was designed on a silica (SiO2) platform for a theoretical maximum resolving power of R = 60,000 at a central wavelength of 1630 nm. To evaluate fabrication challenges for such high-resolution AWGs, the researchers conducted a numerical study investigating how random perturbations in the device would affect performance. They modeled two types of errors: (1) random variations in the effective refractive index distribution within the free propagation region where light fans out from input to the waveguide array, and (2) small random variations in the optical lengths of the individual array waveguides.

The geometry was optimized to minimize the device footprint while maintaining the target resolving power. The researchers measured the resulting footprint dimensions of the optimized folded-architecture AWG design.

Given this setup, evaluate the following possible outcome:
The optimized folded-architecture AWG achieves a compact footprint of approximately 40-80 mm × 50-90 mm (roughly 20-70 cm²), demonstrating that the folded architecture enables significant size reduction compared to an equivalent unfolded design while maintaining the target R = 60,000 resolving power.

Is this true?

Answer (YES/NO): NO